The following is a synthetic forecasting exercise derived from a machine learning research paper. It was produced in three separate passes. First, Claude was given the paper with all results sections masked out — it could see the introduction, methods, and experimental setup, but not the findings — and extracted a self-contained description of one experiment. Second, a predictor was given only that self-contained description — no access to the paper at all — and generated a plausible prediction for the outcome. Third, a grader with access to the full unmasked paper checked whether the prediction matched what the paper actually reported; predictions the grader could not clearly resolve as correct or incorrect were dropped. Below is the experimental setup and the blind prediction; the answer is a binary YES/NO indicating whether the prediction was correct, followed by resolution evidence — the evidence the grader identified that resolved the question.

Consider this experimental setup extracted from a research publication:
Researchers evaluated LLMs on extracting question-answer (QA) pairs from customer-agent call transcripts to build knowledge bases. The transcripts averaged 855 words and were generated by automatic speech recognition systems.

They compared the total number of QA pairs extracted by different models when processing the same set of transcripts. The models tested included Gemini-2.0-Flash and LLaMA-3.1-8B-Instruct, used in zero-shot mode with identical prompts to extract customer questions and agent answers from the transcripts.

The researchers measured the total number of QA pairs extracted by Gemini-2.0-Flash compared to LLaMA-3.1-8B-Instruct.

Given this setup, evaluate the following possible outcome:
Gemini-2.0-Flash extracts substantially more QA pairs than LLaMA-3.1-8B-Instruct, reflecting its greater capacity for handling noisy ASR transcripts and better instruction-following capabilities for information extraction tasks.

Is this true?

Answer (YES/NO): NO